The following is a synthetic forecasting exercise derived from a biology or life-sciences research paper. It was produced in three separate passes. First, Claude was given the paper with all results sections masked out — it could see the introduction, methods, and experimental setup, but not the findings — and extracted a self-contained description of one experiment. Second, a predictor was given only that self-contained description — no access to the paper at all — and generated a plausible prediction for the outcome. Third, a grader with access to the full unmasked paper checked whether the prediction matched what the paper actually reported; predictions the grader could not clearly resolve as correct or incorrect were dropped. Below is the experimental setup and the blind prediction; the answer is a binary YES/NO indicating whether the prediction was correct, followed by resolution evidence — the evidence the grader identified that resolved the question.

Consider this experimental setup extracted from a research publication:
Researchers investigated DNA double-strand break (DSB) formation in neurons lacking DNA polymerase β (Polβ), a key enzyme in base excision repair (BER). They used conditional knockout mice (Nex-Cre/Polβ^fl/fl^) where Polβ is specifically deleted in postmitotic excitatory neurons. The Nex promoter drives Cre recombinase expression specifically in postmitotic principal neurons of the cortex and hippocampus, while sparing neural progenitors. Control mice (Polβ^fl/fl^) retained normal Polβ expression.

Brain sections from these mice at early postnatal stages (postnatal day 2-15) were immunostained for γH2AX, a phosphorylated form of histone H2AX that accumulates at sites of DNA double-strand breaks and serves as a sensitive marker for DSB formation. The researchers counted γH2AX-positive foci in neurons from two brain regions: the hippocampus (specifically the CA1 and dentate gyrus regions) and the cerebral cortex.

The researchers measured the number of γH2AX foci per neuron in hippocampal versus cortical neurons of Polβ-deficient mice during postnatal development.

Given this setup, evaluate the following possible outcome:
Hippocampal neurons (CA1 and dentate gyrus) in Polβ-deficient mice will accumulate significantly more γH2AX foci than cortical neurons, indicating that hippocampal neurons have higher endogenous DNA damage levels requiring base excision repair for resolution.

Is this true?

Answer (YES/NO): YES